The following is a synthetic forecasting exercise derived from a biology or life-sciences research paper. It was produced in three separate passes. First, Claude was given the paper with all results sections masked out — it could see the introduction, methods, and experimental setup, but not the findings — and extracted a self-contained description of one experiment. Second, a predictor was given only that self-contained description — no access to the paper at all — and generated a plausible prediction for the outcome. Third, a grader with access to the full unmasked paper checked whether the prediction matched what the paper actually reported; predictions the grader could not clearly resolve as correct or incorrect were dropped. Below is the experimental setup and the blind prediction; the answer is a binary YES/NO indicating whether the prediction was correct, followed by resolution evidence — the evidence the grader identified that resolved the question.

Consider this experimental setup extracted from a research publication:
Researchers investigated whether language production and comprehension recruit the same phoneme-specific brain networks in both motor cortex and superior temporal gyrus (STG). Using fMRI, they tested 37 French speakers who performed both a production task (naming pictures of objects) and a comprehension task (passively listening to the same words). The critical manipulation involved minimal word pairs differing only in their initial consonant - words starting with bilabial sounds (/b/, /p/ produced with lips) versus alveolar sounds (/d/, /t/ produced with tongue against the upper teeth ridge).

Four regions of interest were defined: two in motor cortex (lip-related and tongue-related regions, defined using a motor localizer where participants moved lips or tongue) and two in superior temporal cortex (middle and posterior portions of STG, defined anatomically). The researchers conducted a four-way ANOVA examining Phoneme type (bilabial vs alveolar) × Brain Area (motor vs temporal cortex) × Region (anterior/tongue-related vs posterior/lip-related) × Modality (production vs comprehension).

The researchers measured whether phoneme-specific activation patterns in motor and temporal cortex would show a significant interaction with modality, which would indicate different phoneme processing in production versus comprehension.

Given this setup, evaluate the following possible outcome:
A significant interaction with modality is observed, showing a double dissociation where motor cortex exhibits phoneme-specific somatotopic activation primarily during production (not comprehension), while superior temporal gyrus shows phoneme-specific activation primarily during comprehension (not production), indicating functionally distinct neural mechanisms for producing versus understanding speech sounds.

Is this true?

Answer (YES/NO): NO